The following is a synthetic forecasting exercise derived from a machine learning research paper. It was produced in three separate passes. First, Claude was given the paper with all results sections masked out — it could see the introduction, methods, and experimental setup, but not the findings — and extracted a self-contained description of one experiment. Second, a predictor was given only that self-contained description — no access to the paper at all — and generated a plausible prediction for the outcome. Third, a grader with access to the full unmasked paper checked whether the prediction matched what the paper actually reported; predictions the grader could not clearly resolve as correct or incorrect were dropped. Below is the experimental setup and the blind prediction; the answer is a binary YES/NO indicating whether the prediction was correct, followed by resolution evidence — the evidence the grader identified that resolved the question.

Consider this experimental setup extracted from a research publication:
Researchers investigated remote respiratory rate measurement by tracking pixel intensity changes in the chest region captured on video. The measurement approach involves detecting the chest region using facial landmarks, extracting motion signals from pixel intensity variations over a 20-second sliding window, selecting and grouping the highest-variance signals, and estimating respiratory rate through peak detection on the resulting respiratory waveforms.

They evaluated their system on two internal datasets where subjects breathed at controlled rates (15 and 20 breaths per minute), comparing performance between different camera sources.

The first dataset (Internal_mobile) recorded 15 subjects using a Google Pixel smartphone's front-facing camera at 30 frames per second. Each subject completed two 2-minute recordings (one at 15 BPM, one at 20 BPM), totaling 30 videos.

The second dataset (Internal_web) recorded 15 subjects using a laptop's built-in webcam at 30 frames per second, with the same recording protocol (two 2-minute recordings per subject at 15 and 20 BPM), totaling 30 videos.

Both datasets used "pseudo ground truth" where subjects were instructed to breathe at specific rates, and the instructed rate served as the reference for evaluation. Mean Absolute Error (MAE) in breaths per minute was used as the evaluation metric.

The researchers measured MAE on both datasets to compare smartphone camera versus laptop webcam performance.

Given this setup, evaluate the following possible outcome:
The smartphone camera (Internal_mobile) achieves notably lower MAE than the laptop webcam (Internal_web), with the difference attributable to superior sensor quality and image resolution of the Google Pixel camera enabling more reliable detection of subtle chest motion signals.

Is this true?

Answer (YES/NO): NO